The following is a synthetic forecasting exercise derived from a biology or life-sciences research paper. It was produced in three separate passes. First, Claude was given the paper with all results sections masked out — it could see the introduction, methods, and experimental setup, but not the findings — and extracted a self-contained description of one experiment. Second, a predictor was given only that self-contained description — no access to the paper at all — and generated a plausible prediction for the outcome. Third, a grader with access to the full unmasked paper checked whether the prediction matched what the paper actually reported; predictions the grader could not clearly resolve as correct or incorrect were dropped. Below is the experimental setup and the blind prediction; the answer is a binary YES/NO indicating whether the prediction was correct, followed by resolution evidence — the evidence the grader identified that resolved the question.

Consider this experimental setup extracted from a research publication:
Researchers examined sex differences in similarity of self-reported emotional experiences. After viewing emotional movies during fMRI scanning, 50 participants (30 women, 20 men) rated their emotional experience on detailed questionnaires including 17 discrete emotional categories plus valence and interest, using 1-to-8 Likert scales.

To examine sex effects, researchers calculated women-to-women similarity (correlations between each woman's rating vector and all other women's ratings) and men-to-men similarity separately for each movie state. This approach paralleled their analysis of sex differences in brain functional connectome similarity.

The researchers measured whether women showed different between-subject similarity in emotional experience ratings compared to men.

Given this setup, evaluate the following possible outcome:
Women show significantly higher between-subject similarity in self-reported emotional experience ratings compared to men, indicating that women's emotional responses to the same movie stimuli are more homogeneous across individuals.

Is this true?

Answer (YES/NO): YES